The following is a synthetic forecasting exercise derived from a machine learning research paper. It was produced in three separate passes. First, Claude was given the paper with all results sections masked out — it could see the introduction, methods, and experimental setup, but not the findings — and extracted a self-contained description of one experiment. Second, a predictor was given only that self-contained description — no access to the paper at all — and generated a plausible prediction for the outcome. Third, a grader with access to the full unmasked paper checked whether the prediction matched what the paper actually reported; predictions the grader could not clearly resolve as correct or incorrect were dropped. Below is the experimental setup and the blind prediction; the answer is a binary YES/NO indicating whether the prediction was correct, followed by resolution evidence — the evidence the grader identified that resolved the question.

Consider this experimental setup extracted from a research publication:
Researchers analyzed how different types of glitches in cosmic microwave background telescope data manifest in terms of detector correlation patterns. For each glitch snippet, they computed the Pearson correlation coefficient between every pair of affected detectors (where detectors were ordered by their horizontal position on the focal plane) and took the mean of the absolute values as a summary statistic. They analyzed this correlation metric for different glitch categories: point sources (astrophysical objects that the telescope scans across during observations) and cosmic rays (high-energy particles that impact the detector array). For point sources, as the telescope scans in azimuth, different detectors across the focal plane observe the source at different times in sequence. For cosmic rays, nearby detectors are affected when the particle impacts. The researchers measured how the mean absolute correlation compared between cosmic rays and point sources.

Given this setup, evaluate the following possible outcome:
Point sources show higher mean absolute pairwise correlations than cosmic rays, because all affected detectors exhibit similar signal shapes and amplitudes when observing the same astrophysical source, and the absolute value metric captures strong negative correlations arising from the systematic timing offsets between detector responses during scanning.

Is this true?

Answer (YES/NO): NO